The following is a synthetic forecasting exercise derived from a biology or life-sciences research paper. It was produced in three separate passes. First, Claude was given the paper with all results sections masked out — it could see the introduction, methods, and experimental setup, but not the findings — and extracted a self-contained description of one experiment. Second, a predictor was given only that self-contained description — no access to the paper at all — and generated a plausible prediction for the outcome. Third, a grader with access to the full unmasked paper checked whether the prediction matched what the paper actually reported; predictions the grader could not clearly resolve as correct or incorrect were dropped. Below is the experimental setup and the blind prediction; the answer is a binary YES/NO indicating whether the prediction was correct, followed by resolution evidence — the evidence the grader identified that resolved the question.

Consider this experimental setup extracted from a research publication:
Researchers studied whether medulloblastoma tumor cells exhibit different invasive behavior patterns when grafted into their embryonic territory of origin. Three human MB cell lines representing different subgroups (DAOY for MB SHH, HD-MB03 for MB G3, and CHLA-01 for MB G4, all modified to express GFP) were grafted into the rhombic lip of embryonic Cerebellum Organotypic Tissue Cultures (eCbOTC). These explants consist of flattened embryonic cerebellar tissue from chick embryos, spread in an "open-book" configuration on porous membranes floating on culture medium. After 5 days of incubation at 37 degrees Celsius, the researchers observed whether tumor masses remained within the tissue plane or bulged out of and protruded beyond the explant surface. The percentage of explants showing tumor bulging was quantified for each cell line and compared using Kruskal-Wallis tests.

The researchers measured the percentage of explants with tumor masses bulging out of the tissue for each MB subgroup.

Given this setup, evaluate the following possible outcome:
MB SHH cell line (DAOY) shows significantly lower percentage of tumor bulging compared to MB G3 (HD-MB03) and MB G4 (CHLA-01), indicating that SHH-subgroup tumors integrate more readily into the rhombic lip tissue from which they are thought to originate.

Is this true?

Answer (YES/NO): NO